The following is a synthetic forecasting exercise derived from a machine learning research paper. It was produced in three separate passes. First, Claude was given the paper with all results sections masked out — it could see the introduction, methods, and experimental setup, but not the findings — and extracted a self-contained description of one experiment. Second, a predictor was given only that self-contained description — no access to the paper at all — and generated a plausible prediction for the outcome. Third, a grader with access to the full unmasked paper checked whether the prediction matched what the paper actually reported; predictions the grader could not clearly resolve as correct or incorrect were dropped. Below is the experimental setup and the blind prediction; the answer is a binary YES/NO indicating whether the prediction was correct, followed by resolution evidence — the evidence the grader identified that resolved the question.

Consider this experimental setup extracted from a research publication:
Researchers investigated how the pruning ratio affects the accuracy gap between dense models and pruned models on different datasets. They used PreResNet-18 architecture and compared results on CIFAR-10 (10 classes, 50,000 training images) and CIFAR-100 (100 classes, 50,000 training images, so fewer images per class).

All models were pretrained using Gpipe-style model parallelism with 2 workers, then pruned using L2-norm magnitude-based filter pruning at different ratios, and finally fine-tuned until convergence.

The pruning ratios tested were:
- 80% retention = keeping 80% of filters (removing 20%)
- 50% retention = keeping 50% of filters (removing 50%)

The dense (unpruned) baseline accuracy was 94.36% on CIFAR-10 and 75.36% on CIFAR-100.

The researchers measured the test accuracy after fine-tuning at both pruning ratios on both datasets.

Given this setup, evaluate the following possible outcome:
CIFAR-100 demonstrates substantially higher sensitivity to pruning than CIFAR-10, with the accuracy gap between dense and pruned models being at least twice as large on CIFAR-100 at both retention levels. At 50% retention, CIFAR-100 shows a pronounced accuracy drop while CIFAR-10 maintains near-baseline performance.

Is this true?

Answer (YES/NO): NO